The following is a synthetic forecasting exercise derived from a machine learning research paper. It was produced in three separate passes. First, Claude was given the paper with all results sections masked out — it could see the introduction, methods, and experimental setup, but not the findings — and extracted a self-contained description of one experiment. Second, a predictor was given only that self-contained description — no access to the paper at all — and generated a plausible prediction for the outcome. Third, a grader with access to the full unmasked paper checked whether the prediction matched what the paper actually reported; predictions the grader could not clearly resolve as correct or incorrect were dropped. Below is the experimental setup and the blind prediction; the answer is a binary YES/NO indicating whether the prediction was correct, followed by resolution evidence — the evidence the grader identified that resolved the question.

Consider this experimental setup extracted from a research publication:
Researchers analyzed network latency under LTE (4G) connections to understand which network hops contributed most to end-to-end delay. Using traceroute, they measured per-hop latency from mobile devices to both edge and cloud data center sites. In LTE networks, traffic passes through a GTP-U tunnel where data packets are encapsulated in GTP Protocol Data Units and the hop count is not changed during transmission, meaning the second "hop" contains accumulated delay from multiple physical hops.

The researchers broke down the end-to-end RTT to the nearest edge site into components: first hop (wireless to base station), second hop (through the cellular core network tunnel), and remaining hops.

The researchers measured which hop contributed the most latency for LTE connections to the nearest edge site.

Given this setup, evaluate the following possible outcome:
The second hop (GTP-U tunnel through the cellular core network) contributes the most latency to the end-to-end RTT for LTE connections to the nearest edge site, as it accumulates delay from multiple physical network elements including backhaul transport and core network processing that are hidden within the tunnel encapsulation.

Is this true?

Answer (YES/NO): YES